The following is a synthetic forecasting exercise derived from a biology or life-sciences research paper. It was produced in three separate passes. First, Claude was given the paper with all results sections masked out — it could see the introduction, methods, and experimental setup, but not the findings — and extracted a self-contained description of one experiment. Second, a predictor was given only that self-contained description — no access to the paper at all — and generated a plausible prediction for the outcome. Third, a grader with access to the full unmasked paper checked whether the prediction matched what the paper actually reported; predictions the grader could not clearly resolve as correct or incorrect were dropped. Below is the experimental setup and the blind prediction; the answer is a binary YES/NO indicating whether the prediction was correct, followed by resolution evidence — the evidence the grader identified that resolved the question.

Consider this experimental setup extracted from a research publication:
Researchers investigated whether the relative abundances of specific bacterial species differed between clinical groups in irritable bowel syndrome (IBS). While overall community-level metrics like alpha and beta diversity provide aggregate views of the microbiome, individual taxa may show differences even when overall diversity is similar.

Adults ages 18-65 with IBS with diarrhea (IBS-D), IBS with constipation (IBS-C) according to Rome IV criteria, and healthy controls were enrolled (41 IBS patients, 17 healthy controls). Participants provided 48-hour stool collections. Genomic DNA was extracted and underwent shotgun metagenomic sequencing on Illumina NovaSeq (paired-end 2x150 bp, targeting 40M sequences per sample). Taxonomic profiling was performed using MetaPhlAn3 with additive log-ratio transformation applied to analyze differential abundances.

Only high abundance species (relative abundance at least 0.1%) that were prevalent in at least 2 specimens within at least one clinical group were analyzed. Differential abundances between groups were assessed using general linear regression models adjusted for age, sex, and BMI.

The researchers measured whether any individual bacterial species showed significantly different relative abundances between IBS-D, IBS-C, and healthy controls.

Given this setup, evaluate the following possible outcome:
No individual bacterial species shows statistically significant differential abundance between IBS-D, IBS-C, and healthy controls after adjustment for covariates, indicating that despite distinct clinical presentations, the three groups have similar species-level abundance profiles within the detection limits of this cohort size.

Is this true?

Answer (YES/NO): NO